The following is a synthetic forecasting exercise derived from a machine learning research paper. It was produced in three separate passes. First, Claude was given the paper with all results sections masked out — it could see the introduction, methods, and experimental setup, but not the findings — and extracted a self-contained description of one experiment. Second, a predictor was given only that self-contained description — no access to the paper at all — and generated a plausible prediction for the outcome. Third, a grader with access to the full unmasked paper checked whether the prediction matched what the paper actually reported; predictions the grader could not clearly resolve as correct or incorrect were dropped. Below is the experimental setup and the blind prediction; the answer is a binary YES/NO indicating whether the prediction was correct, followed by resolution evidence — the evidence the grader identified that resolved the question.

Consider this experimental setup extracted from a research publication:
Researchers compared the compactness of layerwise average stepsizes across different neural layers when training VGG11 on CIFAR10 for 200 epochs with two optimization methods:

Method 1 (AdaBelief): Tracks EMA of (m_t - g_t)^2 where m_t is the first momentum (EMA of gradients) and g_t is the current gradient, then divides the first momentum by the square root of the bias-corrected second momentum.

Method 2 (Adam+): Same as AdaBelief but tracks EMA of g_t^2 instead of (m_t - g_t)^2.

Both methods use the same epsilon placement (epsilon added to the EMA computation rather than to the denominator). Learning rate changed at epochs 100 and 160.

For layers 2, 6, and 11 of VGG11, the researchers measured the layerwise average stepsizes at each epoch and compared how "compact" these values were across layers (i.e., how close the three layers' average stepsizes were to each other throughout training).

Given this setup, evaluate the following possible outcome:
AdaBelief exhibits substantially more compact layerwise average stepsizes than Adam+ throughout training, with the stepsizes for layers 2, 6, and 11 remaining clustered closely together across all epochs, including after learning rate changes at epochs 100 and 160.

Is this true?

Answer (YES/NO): NO